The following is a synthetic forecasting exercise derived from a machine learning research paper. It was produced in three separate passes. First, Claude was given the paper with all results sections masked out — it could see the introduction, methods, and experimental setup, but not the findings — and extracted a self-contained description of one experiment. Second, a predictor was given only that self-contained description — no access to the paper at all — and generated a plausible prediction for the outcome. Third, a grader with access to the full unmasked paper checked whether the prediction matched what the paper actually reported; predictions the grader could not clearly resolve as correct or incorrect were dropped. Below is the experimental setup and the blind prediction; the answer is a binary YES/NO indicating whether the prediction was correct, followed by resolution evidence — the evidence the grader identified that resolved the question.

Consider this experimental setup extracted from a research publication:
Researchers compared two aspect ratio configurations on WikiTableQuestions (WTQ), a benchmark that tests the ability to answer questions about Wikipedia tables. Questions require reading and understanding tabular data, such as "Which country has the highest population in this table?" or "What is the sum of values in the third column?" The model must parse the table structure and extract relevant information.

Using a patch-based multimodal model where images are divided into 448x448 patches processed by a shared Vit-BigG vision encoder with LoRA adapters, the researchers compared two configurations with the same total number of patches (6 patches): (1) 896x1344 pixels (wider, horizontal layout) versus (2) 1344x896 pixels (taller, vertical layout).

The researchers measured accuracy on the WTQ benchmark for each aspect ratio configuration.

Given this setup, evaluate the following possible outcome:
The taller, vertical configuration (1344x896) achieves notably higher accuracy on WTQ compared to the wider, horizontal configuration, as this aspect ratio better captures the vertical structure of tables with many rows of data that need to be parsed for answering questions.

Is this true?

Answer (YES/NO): NO